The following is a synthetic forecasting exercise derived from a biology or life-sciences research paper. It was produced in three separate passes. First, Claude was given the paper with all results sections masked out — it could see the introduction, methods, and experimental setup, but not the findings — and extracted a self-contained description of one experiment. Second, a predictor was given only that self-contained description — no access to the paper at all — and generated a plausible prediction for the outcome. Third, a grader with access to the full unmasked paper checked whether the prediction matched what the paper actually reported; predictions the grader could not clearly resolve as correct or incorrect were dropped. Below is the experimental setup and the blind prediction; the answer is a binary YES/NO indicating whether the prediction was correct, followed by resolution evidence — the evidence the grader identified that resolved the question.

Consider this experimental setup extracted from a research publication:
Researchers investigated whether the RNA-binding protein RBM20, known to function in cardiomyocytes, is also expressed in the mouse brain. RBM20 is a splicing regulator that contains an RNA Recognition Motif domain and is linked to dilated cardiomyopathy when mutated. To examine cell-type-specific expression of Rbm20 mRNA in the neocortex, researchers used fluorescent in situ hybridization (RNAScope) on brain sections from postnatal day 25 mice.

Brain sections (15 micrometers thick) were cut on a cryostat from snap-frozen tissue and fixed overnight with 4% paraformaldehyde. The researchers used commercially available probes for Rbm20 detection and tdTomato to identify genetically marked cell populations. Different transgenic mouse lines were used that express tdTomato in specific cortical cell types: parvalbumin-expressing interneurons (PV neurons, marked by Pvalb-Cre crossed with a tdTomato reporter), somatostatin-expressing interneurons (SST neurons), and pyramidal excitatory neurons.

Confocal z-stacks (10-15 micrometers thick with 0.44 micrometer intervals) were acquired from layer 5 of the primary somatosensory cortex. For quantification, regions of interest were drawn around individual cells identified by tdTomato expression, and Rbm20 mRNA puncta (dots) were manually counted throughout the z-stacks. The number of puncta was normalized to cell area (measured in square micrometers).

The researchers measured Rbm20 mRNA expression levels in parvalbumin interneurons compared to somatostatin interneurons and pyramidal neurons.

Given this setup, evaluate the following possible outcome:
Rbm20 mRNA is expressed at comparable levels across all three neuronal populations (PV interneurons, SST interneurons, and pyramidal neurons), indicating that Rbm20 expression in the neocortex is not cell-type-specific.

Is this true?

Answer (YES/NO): NO